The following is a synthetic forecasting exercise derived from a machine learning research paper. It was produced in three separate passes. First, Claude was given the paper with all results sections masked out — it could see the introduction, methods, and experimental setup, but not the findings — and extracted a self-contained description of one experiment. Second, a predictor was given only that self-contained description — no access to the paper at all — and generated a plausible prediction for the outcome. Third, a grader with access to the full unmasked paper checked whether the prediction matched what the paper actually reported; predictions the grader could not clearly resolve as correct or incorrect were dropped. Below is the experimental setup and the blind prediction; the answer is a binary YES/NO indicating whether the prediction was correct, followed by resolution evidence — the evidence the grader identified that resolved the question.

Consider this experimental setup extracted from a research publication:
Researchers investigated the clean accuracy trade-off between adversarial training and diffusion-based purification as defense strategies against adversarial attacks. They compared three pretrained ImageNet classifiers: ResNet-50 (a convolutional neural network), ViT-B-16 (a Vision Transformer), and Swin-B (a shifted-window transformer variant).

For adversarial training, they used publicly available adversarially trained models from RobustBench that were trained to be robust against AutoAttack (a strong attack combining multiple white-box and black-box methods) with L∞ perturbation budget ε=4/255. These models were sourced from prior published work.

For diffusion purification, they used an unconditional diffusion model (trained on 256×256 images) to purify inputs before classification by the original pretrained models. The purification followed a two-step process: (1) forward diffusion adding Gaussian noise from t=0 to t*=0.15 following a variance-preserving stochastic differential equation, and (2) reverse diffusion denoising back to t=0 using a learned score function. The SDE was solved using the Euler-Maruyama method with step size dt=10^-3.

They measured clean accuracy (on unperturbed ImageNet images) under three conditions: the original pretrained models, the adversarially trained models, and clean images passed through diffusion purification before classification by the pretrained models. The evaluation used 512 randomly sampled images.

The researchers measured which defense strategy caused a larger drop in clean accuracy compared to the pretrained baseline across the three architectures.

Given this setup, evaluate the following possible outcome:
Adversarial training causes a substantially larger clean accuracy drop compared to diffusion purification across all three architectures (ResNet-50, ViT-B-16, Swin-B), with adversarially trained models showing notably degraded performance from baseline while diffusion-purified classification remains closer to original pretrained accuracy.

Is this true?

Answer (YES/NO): YES